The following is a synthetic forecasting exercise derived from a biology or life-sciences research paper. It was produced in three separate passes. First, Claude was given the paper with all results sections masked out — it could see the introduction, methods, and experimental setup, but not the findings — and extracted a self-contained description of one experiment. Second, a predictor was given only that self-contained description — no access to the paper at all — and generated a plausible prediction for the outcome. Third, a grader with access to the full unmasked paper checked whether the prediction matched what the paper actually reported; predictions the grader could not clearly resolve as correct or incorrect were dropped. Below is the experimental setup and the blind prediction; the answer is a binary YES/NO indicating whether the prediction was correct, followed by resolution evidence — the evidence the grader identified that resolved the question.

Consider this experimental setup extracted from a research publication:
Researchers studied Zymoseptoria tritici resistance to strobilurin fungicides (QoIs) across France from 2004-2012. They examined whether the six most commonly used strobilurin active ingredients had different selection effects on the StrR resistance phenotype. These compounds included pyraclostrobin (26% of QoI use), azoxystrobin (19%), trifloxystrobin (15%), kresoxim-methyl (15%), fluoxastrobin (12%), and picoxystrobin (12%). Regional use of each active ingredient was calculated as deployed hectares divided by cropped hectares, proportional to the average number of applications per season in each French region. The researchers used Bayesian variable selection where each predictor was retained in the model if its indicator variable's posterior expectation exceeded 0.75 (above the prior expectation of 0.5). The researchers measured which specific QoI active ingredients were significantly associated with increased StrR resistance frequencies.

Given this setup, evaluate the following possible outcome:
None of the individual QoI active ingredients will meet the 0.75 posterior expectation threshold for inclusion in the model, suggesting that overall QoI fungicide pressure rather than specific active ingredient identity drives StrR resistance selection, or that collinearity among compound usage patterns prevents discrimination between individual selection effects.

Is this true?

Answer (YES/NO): NO